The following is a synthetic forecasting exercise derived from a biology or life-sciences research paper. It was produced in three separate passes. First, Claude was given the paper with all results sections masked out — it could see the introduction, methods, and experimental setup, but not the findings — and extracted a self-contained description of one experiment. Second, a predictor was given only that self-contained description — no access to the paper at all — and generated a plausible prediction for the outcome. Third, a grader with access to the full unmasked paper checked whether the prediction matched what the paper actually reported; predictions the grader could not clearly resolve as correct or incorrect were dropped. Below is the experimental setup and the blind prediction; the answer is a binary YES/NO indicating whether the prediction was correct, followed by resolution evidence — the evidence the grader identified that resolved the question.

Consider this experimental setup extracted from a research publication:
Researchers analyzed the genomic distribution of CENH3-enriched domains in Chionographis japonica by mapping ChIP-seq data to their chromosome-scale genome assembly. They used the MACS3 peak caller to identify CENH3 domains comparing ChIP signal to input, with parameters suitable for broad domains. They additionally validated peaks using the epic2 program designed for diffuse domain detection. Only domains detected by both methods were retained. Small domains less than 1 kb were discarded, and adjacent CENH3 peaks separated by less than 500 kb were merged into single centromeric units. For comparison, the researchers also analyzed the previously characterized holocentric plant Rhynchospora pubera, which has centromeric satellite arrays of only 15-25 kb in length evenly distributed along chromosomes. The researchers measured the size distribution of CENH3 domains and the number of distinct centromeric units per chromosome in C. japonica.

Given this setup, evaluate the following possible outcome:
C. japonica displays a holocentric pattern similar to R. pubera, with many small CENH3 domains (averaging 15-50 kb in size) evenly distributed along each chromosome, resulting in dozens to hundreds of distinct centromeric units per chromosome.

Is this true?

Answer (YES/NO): NO